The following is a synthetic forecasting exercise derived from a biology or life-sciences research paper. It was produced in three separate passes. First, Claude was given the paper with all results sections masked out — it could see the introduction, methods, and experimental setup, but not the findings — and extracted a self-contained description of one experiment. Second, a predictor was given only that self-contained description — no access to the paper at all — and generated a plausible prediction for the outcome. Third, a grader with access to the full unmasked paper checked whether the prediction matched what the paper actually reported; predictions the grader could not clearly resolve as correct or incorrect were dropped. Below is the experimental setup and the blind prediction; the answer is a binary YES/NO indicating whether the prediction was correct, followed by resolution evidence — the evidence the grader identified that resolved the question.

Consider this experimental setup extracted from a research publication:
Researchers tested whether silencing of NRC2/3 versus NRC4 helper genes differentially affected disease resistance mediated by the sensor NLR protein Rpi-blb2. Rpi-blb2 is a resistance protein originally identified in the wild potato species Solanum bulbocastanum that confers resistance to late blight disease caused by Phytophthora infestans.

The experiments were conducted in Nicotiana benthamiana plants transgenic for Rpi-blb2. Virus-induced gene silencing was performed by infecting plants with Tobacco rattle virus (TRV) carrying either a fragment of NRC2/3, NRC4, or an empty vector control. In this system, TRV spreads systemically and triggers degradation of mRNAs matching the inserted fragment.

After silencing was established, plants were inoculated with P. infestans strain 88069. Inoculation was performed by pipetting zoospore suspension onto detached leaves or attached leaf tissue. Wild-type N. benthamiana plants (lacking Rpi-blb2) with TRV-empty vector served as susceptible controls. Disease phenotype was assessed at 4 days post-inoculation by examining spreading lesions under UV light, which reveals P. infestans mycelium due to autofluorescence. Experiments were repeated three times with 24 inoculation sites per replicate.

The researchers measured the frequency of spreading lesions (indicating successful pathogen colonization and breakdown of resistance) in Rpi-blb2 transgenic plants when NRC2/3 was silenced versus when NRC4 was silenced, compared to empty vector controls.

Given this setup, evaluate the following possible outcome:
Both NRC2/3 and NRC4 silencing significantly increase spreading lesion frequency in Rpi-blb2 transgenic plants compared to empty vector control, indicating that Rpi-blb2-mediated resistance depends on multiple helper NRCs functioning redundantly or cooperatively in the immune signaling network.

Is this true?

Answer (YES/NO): NO